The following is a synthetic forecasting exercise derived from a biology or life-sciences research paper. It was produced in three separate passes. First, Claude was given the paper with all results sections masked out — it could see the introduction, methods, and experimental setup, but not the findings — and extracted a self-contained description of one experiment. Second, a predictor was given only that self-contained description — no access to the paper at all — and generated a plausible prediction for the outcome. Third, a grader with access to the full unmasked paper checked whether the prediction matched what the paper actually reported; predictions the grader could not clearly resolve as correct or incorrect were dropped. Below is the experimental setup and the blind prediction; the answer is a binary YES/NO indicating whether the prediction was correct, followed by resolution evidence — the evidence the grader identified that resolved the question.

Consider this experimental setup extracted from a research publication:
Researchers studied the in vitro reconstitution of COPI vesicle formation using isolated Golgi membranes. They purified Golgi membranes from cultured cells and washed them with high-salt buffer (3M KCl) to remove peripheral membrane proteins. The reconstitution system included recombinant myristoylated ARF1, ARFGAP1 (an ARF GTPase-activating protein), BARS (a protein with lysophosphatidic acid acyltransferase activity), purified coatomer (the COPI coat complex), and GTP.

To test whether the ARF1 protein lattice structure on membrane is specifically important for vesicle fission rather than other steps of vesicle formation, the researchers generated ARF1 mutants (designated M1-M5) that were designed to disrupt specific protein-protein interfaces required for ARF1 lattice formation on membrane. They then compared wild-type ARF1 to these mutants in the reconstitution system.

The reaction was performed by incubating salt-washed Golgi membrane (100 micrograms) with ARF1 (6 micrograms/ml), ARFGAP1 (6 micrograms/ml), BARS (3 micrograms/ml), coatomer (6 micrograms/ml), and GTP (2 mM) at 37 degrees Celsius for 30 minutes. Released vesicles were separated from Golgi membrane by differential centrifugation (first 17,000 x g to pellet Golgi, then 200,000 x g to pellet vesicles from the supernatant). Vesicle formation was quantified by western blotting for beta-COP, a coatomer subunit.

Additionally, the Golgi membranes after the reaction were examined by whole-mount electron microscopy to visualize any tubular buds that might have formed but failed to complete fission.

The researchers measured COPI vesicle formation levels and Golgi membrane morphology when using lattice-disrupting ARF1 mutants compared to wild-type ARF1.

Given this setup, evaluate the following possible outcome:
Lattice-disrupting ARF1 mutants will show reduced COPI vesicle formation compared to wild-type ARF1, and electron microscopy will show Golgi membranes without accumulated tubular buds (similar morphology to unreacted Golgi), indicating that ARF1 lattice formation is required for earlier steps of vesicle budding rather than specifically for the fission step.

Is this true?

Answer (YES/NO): NO